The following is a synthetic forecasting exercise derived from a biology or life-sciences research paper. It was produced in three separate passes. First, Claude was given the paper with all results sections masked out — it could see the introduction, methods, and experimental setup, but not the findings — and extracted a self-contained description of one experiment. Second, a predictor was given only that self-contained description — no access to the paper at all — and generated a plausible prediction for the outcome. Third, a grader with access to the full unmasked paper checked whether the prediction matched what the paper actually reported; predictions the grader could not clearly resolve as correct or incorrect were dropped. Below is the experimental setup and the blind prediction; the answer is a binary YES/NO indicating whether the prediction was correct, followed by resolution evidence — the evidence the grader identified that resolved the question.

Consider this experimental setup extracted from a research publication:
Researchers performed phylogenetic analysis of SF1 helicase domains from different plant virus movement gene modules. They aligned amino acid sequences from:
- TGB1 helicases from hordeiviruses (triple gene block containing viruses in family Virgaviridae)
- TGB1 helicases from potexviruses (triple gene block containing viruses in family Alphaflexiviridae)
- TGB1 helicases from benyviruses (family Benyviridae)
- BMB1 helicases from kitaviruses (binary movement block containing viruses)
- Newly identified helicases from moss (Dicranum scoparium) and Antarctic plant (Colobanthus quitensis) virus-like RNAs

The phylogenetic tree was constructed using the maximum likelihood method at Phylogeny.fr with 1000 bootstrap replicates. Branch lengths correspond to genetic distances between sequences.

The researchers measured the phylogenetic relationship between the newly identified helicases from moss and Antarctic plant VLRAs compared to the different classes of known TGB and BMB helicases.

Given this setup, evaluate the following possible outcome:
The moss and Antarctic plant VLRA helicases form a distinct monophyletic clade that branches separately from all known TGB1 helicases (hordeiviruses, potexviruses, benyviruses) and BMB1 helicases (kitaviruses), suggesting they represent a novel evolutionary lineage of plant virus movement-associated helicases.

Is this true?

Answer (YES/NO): NO